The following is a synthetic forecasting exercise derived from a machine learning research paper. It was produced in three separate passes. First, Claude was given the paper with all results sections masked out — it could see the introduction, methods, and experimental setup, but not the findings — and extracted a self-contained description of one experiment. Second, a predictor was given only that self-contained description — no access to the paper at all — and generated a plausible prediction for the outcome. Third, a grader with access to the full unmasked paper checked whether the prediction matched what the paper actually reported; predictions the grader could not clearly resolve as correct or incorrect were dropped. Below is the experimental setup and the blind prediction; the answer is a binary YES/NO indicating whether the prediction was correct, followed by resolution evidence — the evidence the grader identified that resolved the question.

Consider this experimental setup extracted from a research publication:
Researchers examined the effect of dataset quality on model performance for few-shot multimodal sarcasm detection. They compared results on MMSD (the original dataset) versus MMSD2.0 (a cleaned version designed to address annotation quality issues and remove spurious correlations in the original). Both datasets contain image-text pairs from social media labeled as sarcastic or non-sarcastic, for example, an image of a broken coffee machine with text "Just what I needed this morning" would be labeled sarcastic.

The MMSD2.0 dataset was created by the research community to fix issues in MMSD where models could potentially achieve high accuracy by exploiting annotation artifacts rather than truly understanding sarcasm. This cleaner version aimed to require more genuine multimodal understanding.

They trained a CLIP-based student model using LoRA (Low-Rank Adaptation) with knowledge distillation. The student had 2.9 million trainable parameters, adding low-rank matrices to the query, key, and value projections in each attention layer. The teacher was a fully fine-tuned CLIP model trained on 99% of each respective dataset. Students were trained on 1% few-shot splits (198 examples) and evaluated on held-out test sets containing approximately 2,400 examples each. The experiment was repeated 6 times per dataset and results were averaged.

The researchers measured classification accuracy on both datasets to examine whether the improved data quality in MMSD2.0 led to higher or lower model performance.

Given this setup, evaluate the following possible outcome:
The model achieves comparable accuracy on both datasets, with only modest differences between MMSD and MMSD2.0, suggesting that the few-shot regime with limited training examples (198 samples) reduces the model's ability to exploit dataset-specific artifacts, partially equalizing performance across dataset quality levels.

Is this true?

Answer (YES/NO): YES